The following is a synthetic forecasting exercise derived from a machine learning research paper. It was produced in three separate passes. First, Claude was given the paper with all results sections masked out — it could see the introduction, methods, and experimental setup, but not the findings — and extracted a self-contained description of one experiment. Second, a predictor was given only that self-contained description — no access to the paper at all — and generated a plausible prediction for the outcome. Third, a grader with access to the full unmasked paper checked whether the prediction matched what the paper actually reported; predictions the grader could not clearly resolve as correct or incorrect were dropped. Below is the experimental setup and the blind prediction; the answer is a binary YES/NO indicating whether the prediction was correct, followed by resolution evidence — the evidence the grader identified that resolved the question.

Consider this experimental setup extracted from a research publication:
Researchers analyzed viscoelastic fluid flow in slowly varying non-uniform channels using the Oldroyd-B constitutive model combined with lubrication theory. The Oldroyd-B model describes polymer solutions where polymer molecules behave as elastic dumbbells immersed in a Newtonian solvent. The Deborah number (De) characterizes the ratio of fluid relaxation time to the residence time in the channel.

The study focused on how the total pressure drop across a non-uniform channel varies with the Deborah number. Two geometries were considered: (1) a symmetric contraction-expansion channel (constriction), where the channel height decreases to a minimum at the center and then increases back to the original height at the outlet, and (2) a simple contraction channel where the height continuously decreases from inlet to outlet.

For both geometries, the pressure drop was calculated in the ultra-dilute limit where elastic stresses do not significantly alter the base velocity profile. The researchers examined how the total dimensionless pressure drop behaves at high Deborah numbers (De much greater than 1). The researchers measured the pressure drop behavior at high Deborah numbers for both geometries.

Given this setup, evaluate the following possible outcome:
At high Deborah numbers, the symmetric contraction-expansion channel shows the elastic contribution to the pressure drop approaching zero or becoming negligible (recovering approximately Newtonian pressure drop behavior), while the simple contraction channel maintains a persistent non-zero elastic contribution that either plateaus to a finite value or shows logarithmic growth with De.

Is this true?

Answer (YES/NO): NO